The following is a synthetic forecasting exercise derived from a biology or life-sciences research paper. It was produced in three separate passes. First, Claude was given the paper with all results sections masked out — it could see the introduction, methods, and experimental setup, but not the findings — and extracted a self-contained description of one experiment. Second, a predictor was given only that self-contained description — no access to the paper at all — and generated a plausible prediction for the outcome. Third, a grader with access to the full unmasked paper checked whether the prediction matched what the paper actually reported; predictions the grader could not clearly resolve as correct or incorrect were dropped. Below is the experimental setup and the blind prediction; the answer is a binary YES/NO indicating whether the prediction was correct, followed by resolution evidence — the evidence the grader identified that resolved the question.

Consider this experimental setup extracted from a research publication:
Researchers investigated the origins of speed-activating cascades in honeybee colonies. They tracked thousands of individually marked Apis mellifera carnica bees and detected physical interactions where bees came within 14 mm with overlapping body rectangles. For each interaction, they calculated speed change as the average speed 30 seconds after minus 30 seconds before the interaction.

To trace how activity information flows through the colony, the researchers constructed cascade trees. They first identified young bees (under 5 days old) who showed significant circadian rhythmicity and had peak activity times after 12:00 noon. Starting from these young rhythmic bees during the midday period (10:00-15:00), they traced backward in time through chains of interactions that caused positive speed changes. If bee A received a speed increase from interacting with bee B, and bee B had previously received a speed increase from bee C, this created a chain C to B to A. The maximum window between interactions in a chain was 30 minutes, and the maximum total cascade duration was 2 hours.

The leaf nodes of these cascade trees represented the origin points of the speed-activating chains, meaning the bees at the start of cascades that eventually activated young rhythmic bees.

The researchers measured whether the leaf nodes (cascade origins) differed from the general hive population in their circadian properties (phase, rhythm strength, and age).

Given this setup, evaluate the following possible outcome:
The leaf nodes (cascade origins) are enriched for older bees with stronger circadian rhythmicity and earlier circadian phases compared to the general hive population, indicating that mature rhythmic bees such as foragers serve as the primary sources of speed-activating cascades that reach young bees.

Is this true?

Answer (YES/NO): YES